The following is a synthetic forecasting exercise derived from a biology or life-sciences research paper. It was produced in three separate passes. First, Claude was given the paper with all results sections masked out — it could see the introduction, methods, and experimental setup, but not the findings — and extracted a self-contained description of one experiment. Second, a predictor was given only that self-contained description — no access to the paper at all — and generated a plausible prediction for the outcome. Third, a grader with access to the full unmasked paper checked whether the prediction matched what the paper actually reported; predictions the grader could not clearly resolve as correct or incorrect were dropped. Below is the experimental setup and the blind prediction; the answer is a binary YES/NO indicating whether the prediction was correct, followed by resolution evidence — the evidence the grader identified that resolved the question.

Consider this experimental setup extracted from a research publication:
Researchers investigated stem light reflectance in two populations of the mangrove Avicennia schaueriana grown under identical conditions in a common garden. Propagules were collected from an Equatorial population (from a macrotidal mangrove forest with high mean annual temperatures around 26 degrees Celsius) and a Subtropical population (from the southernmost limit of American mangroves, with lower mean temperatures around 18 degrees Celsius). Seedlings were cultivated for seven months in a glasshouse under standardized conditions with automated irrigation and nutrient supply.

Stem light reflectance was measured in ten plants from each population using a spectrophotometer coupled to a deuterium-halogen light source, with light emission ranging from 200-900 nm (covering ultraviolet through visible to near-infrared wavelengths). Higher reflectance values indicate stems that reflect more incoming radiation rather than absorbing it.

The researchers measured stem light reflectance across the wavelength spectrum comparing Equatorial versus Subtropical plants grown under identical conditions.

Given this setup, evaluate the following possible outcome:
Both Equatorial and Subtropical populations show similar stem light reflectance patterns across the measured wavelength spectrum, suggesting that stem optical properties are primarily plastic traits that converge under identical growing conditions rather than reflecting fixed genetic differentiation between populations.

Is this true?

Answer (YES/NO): NO